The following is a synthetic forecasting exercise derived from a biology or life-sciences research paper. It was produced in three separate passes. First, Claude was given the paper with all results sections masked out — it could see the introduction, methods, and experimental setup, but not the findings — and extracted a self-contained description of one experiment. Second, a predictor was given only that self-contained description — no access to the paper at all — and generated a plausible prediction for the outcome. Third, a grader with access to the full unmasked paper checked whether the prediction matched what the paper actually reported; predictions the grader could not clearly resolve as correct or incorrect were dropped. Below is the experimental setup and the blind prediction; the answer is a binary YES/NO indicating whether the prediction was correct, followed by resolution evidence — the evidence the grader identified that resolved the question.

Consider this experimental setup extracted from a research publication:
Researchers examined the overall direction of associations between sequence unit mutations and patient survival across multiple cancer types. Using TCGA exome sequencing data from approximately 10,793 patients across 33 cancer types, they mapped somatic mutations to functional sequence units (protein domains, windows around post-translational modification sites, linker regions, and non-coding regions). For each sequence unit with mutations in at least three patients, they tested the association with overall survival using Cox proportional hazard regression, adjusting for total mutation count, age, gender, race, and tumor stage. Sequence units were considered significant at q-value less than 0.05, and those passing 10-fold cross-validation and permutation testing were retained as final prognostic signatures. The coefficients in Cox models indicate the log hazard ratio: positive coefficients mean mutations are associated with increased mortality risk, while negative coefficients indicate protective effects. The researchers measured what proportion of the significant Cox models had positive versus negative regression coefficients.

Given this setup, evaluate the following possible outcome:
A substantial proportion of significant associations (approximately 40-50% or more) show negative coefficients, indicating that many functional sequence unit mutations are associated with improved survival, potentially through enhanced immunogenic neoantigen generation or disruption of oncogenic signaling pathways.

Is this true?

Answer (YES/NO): NO